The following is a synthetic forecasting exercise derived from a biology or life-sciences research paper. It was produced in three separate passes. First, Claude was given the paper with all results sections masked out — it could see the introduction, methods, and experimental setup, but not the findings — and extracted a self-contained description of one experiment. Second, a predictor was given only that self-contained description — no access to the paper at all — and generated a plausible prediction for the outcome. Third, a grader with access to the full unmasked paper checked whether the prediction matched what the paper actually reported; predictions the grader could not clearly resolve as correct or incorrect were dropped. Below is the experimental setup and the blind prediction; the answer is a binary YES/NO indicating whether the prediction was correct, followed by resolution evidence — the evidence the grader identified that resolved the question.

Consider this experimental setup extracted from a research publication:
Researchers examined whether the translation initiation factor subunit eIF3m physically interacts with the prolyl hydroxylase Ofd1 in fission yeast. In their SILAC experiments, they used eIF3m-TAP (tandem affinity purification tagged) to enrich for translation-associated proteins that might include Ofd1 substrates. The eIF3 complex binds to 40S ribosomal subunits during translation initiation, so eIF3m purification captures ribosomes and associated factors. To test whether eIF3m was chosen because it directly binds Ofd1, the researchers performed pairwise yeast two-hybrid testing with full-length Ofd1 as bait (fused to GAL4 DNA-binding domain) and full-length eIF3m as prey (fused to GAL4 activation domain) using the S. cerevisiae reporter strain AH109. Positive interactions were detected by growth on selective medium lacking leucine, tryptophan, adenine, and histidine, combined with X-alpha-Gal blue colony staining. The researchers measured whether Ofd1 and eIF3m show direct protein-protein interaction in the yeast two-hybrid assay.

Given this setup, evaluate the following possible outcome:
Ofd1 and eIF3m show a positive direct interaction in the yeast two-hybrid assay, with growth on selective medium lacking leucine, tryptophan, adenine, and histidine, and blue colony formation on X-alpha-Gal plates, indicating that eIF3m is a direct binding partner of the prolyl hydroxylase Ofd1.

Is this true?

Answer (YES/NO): NO